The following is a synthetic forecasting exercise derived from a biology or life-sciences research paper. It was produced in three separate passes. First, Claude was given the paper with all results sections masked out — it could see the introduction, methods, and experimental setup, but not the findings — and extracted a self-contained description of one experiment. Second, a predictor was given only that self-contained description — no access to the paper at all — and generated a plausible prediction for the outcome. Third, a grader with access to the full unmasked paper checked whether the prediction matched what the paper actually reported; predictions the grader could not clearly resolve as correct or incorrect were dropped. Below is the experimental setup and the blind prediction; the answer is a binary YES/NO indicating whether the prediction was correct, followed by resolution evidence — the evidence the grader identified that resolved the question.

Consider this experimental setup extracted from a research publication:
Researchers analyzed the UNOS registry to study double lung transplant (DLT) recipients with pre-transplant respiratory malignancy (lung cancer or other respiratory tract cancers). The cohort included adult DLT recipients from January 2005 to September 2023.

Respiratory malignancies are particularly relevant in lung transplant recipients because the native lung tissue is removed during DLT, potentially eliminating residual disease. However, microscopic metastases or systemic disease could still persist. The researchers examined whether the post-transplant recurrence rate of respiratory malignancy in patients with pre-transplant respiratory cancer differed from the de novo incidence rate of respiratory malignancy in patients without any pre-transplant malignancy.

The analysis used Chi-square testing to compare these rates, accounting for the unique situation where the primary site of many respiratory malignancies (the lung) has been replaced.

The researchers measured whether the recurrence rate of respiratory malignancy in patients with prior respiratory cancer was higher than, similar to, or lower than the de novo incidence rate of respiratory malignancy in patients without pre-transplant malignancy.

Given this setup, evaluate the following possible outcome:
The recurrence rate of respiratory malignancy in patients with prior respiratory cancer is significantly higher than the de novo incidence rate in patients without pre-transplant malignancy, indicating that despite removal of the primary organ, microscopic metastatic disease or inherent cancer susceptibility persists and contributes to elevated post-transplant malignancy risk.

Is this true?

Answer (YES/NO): NO